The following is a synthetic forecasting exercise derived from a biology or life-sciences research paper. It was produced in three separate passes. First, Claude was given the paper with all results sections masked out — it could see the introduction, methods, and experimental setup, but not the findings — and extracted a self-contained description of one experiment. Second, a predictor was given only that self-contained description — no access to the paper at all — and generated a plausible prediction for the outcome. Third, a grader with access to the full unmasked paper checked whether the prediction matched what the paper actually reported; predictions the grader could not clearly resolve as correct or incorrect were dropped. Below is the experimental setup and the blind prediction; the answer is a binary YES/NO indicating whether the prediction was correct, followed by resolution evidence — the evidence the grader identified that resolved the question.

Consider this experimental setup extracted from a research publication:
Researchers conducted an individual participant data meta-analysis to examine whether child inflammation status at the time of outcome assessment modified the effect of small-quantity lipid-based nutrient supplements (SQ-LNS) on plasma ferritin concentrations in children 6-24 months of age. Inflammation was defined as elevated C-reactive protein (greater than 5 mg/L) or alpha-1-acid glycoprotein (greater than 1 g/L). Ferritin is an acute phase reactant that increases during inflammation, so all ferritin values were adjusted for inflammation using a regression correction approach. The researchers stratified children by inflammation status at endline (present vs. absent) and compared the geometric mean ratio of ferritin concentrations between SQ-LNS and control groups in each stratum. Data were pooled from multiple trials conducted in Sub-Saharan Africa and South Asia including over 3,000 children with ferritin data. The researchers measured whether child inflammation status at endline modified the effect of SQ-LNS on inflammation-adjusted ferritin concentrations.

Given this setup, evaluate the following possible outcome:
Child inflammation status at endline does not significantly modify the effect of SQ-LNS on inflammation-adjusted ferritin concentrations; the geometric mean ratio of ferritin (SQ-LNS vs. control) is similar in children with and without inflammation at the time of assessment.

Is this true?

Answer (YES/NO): NO